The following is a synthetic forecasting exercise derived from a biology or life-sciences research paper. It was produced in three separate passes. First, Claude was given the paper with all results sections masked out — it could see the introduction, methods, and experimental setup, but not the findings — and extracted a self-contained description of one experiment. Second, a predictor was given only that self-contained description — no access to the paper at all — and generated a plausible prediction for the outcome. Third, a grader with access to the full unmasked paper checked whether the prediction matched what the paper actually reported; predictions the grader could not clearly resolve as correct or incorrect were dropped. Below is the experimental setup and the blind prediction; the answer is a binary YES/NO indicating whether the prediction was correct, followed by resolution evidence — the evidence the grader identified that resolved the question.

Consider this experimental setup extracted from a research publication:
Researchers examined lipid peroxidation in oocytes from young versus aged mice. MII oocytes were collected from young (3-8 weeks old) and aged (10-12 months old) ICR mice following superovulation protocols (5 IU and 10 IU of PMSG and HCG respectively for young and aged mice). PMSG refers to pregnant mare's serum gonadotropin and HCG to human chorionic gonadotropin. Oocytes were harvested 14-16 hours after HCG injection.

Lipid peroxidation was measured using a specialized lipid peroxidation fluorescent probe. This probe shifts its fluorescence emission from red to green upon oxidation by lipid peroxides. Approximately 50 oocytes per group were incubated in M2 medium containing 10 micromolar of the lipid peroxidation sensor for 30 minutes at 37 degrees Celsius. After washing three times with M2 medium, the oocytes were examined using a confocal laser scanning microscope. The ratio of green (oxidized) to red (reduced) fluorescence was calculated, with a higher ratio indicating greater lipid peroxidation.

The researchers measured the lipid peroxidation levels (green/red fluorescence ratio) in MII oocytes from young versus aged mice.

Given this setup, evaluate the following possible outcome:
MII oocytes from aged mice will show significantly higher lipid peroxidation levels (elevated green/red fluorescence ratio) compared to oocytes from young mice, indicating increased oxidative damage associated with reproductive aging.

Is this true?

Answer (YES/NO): YES